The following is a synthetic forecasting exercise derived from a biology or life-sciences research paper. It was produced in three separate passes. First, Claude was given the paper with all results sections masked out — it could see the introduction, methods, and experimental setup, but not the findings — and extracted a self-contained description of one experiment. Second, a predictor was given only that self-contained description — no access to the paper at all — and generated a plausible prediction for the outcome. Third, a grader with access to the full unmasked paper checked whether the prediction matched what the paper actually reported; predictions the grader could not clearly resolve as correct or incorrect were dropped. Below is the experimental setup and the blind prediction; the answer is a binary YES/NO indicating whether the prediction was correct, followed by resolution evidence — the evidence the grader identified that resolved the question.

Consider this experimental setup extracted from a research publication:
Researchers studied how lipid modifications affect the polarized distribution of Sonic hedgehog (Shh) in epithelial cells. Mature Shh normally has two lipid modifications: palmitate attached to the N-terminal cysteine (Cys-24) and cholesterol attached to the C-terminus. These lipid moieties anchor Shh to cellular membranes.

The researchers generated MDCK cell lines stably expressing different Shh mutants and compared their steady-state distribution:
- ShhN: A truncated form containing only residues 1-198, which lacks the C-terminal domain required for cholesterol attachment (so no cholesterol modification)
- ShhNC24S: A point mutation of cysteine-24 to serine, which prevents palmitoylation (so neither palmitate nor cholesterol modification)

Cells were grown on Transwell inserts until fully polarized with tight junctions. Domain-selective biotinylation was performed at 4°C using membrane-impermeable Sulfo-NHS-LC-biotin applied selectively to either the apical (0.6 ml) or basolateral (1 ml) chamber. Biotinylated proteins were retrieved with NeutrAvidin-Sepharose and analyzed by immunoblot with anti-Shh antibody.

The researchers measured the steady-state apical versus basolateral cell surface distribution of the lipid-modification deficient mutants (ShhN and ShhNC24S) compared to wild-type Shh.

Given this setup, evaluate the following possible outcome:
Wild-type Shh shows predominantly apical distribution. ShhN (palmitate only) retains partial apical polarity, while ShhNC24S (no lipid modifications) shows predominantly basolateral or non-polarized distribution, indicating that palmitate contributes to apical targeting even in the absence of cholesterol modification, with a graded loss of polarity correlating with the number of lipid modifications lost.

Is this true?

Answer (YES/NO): NO